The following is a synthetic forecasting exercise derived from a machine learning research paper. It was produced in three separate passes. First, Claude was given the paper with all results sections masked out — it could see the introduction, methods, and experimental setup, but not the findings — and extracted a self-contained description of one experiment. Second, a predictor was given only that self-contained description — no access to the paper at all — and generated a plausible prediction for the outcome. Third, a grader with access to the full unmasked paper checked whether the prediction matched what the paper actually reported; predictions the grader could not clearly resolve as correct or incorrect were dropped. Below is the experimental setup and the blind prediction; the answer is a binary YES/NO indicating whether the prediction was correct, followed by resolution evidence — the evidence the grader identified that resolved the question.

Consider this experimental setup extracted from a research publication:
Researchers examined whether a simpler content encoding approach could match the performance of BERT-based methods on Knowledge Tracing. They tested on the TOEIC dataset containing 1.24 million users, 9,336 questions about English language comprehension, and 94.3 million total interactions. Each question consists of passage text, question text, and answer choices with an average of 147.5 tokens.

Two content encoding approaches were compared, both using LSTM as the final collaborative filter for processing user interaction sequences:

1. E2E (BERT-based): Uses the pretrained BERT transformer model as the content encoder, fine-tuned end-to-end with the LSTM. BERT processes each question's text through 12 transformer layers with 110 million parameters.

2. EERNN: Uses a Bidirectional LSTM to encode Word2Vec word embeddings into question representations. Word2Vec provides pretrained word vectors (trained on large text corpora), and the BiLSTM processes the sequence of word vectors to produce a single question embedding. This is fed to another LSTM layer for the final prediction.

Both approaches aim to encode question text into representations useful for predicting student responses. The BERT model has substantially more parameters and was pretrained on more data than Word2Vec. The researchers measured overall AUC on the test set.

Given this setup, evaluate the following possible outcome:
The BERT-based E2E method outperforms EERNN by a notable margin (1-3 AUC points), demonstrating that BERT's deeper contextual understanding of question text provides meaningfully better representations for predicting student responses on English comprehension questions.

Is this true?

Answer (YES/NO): NO